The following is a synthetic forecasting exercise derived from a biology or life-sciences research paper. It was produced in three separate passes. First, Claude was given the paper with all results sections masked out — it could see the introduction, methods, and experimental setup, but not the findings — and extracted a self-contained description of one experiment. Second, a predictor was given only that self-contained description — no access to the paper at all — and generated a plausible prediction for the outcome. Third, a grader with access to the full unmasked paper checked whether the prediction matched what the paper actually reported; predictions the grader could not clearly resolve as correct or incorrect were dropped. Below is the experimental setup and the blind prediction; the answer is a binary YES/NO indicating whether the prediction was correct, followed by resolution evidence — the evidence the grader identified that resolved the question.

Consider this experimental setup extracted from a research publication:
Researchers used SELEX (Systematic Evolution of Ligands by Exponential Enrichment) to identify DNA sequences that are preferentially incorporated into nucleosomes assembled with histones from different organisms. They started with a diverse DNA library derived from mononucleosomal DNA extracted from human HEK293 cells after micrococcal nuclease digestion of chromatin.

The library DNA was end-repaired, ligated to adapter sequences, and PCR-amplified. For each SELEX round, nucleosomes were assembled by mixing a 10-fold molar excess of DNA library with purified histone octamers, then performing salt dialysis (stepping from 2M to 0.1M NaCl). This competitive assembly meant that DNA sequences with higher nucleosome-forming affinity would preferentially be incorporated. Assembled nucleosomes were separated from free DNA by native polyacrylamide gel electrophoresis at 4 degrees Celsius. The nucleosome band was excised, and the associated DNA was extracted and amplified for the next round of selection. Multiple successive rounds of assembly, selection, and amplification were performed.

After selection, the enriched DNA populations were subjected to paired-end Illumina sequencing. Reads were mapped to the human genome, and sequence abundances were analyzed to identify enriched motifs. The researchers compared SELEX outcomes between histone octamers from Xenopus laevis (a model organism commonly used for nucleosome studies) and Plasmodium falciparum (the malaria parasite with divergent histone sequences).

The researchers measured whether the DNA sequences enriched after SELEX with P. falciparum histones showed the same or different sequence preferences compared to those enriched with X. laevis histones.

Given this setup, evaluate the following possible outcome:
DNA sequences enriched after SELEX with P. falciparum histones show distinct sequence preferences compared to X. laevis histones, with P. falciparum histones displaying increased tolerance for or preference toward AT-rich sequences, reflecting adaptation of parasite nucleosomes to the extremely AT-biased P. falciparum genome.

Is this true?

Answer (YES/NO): NO